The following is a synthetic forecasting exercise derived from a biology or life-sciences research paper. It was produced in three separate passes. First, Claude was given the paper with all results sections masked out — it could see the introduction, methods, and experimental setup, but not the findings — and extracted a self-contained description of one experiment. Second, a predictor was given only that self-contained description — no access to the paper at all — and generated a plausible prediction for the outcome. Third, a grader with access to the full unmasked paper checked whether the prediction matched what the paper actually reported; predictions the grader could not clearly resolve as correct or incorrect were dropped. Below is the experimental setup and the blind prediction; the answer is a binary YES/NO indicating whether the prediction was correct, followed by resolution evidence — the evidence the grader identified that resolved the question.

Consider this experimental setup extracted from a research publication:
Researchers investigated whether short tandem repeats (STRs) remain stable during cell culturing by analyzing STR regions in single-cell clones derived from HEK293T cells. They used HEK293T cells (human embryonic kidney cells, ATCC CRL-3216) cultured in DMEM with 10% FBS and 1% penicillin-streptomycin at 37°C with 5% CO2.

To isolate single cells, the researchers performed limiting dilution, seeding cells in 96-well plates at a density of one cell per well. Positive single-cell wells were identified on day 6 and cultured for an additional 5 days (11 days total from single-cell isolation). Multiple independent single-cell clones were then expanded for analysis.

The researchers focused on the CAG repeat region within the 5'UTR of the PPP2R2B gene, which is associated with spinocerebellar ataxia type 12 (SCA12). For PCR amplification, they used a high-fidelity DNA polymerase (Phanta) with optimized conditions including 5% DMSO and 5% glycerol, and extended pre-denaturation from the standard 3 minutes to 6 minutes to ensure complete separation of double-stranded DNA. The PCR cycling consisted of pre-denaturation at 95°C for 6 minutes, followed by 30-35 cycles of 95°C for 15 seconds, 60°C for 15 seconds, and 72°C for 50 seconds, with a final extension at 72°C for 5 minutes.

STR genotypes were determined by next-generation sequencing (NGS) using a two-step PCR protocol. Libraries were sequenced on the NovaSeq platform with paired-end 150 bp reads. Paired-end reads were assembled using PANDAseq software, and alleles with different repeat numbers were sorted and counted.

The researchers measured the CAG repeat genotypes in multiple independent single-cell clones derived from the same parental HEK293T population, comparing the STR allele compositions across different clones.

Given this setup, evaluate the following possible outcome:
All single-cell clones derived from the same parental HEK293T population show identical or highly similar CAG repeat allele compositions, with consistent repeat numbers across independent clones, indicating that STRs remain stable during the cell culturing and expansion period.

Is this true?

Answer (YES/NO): YES